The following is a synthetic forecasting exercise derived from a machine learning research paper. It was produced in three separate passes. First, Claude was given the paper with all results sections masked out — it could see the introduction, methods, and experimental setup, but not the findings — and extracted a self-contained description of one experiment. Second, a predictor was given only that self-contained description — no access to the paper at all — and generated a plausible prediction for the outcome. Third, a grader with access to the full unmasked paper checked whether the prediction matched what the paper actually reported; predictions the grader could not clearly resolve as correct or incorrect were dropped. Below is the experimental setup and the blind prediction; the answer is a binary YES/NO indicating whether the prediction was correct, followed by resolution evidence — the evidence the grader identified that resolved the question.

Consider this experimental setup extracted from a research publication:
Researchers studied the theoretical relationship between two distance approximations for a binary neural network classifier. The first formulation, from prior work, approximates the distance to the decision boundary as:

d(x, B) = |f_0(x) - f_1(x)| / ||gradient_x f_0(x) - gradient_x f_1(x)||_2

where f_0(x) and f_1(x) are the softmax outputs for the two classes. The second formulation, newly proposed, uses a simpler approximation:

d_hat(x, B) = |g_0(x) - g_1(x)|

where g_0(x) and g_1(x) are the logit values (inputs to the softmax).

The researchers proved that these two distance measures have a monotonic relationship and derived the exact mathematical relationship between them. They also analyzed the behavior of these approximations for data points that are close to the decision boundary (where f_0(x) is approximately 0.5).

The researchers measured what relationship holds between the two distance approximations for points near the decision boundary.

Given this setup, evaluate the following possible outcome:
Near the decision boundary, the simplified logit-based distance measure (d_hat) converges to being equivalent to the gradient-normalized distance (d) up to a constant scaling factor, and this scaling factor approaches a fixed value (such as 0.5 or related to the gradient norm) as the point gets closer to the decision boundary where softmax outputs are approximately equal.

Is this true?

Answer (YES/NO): NO